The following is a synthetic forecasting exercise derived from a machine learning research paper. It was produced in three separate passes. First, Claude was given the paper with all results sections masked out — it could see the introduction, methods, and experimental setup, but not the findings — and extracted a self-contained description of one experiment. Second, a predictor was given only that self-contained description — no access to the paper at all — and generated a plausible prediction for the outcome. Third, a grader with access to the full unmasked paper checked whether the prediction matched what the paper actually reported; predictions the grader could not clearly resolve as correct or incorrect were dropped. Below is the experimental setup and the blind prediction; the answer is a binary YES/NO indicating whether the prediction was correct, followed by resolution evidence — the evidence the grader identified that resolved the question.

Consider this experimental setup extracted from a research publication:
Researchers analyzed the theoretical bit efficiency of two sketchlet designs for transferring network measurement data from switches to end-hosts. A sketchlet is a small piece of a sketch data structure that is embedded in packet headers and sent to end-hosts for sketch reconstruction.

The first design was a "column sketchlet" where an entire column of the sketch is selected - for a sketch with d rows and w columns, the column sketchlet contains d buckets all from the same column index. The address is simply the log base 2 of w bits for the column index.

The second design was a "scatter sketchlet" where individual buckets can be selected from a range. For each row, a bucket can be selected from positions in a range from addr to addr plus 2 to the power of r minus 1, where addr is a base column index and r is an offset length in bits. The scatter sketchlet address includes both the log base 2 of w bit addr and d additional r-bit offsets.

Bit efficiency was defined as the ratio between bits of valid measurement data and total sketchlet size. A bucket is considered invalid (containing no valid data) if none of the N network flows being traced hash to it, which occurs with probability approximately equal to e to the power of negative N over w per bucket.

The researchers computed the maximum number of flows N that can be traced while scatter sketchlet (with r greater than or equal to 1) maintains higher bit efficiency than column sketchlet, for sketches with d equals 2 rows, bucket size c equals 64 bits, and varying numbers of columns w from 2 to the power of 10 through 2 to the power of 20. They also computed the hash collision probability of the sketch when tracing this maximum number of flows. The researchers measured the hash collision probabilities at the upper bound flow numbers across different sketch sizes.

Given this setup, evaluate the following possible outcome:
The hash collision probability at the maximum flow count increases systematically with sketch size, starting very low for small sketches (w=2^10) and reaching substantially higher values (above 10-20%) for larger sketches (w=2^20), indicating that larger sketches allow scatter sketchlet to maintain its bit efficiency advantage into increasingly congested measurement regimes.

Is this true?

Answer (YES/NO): NO